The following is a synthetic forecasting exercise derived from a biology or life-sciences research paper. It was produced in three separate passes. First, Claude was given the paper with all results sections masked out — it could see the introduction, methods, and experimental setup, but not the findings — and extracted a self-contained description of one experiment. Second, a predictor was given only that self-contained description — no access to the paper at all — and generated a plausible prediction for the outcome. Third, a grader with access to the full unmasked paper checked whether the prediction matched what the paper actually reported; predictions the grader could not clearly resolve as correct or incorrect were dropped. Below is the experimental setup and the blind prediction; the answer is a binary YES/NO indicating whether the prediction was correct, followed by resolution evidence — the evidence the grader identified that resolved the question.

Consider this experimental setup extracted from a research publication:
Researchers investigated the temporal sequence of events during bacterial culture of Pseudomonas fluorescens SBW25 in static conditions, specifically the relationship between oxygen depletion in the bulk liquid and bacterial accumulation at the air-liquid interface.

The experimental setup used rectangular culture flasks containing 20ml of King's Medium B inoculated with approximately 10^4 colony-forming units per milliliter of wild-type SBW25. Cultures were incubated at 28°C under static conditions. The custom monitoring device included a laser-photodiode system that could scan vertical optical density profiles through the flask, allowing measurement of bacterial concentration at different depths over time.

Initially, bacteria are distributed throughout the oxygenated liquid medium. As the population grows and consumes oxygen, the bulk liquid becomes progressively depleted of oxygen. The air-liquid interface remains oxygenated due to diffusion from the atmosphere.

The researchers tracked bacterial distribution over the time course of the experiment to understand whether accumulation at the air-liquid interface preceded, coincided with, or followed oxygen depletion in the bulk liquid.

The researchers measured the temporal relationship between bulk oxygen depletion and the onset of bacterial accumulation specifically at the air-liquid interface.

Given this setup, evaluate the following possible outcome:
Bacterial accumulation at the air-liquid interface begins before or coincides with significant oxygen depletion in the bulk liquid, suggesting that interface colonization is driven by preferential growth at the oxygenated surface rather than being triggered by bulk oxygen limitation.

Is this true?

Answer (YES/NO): NO